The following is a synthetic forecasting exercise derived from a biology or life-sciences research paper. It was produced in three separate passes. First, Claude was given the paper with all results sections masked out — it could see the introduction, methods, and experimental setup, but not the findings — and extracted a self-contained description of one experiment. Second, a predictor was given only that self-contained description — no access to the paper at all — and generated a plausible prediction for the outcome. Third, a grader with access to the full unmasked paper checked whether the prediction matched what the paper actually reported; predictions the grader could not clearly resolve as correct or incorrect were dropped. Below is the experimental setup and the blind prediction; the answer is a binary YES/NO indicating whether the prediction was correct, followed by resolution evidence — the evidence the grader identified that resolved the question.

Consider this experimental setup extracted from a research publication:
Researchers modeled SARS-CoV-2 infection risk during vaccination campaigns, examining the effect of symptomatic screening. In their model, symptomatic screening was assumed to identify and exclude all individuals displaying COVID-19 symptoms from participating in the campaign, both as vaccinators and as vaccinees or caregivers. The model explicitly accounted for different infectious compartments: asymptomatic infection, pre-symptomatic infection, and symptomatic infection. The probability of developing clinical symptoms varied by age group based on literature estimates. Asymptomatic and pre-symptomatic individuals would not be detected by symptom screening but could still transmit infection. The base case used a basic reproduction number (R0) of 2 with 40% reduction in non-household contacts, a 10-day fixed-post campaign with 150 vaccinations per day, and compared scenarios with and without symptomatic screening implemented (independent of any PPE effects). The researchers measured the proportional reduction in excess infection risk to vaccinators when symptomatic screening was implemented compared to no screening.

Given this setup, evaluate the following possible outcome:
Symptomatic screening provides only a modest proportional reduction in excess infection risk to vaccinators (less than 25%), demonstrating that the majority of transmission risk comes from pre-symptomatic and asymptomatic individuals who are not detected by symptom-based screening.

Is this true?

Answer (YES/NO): YES